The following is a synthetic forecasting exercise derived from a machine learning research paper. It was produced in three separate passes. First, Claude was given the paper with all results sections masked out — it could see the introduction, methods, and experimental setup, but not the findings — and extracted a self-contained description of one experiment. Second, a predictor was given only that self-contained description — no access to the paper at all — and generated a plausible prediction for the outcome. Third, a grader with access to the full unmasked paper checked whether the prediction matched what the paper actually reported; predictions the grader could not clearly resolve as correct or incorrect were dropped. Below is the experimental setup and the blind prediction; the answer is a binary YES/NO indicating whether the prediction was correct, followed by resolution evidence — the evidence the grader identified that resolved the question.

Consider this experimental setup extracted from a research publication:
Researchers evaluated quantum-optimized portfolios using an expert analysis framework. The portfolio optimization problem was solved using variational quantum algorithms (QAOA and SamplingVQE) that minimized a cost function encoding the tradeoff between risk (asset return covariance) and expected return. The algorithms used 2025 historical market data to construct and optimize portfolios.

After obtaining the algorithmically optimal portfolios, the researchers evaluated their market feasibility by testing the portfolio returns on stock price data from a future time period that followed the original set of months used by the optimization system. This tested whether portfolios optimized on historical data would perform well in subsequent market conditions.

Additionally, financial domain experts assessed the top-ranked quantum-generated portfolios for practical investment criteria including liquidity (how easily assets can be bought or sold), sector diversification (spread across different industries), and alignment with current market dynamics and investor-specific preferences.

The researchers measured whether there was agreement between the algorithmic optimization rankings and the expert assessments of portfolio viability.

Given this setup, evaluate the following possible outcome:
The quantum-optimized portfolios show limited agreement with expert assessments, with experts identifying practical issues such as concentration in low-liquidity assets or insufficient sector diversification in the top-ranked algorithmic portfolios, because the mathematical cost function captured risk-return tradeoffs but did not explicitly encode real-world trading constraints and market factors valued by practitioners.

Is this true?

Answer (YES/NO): YES